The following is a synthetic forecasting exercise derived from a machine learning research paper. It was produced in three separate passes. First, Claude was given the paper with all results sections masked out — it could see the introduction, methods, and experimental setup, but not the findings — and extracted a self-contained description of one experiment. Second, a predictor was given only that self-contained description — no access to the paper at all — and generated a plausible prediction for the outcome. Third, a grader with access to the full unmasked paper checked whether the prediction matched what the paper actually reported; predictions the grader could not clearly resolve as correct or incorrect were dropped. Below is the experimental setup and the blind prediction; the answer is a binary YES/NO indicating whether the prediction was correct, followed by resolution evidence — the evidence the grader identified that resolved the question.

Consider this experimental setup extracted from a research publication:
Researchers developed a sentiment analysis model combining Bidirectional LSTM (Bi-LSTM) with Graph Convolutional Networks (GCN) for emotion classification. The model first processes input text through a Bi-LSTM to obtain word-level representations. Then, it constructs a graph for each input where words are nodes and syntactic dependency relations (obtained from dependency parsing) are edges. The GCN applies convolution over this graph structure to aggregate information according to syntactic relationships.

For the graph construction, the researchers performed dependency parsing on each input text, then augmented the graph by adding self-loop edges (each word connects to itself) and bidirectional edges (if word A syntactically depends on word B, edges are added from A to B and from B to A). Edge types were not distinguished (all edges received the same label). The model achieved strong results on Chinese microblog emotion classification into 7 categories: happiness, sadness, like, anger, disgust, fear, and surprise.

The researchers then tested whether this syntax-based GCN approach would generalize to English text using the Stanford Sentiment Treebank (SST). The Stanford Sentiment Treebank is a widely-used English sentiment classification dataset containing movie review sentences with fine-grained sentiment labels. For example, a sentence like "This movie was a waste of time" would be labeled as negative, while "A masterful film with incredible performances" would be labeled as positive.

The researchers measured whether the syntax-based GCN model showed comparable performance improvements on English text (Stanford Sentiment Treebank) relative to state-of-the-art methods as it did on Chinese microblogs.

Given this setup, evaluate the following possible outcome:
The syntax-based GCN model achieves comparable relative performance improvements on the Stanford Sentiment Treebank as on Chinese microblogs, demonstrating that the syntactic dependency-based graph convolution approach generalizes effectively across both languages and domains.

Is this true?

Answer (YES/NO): NO